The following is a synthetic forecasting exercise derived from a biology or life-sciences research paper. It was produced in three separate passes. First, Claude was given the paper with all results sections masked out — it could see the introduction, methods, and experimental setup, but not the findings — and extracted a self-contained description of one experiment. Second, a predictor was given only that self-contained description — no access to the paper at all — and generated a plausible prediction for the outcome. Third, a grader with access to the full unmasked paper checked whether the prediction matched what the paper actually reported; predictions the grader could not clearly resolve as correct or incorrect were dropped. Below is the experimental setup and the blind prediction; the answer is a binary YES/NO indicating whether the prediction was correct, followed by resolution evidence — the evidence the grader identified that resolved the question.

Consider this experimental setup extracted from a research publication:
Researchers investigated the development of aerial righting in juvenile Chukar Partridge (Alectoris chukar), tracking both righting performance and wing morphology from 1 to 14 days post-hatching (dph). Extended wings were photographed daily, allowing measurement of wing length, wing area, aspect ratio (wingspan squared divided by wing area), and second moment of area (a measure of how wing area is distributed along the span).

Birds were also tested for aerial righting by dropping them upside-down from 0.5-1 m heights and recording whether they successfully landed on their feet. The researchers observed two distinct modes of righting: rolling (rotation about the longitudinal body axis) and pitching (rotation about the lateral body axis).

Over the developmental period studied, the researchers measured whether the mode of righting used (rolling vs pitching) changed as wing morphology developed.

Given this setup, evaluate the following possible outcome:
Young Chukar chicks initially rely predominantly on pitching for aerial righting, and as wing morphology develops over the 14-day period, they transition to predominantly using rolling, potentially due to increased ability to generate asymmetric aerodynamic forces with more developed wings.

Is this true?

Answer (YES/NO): NO